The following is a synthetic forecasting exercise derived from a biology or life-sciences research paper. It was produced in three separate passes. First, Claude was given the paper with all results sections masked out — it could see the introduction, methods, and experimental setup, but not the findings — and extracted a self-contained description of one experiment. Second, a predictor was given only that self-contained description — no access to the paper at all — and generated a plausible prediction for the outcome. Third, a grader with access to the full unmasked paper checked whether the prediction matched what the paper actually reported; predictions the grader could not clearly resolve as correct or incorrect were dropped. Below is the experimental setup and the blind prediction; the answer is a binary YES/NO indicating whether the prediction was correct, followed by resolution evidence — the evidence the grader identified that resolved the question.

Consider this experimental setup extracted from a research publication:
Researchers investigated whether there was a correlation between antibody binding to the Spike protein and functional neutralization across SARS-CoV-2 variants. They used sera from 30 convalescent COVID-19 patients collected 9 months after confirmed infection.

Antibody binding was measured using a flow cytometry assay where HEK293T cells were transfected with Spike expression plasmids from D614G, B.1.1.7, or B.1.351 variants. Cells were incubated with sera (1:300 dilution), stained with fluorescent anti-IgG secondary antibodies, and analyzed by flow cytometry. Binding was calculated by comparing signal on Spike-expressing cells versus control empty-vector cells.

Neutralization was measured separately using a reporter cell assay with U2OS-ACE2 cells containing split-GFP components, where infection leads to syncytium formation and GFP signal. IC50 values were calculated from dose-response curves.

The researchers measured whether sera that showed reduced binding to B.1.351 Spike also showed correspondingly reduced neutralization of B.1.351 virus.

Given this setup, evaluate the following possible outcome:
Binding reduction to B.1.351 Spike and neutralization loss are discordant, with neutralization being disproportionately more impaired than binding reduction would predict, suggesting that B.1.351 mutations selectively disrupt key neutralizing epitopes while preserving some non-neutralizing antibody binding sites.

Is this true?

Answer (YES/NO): YES